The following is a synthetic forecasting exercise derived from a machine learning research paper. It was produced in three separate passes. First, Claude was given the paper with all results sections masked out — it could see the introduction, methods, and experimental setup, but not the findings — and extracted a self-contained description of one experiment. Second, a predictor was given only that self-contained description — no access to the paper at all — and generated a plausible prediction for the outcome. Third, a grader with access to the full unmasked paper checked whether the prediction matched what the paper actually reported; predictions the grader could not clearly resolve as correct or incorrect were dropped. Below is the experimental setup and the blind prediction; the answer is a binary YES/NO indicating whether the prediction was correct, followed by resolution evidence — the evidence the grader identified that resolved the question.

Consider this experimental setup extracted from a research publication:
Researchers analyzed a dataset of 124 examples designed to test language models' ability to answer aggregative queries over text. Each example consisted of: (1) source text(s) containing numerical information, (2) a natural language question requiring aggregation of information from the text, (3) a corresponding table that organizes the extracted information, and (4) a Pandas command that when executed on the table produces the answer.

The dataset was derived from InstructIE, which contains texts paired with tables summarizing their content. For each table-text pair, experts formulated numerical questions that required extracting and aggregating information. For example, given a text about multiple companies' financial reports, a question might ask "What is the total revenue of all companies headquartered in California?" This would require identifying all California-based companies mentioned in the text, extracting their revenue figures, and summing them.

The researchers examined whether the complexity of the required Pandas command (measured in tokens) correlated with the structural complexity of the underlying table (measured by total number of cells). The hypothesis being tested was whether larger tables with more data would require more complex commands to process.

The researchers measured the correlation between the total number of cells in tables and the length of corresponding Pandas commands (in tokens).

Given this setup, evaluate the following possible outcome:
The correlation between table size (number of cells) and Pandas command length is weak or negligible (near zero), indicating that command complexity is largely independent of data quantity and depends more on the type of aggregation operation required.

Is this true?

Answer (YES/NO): YES